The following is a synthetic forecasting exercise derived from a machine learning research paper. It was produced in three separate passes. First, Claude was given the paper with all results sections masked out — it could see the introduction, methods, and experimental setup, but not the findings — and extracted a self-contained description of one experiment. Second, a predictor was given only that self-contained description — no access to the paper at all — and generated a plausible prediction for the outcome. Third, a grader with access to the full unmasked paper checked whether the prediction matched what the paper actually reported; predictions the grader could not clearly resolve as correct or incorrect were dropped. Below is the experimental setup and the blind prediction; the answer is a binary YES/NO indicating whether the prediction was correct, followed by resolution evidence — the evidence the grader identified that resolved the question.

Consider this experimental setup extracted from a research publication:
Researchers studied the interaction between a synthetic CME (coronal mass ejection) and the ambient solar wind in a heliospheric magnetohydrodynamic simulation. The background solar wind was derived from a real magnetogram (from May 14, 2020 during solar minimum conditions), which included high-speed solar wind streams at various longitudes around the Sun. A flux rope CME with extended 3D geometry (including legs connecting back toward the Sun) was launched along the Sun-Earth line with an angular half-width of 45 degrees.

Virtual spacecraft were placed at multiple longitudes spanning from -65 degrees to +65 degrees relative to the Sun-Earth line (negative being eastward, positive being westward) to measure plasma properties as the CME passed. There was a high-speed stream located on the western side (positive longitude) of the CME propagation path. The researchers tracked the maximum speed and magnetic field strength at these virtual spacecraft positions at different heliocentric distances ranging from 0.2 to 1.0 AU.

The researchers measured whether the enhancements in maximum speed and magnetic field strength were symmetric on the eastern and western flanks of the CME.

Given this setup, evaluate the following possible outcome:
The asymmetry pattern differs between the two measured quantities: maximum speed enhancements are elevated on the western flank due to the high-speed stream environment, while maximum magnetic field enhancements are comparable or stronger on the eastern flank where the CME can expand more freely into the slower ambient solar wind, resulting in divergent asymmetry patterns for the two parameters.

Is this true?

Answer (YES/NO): NO